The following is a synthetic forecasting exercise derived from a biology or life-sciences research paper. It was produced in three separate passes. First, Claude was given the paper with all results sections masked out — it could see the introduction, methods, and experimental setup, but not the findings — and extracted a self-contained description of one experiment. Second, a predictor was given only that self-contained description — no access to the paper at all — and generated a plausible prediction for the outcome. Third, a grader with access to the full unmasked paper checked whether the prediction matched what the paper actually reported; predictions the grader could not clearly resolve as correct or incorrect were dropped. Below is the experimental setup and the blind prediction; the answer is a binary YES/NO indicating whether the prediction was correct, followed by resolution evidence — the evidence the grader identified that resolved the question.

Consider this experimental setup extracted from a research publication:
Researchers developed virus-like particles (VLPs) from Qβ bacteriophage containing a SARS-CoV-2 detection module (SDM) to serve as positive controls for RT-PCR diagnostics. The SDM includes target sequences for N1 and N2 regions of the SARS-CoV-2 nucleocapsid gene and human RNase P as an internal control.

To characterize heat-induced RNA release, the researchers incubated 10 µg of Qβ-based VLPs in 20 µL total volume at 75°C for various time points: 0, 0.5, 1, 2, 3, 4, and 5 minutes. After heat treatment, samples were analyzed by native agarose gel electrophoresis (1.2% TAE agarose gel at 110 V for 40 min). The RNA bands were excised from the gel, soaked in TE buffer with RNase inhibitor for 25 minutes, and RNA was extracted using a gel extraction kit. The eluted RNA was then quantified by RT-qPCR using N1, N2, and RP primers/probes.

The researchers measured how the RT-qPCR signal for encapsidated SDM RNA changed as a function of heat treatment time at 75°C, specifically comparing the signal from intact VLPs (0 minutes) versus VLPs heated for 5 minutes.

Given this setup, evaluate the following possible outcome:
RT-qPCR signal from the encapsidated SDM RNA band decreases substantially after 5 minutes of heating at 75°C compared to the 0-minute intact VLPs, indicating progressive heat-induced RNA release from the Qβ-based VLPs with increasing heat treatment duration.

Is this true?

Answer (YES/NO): YES